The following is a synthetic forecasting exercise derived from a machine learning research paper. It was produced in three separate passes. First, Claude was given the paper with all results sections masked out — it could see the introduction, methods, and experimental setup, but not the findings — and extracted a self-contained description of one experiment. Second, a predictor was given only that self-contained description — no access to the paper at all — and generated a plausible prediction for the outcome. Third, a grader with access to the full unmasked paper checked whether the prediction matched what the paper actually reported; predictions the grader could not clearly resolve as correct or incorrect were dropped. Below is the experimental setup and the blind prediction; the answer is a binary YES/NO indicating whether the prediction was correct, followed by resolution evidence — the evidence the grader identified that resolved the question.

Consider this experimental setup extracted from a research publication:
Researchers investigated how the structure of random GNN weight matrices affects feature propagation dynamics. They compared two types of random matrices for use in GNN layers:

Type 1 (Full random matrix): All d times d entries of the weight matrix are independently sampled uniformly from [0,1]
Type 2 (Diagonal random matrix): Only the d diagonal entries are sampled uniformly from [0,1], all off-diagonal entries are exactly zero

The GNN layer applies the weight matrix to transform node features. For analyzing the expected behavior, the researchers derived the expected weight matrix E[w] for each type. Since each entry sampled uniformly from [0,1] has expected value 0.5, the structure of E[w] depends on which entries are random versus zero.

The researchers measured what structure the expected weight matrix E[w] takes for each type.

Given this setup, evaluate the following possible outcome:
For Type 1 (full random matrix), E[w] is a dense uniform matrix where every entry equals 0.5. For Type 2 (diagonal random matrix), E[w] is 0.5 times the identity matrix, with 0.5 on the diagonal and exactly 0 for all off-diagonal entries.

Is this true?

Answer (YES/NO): YES